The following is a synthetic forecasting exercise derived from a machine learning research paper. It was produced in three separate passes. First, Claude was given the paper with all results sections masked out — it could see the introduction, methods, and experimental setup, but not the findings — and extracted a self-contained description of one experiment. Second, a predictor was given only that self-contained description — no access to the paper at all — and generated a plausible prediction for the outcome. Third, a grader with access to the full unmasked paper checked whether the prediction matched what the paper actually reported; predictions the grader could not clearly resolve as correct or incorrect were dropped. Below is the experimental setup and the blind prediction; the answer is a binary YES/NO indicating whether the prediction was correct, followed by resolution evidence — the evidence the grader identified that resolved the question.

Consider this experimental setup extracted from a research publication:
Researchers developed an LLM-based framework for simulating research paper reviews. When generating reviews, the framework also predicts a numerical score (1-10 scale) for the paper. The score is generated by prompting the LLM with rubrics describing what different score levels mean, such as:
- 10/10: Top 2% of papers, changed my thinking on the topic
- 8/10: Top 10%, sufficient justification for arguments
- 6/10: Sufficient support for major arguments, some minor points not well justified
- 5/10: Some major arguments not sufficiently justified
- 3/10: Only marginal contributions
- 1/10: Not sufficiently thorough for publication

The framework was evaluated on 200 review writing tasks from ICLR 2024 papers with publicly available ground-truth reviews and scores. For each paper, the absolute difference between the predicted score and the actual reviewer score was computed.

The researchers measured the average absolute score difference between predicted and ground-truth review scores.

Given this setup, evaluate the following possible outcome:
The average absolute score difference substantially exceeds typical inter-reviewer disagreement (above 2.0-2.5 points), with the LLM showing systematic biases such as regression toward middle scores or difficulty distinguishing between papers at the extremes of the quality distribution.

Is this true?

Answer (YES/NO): NO